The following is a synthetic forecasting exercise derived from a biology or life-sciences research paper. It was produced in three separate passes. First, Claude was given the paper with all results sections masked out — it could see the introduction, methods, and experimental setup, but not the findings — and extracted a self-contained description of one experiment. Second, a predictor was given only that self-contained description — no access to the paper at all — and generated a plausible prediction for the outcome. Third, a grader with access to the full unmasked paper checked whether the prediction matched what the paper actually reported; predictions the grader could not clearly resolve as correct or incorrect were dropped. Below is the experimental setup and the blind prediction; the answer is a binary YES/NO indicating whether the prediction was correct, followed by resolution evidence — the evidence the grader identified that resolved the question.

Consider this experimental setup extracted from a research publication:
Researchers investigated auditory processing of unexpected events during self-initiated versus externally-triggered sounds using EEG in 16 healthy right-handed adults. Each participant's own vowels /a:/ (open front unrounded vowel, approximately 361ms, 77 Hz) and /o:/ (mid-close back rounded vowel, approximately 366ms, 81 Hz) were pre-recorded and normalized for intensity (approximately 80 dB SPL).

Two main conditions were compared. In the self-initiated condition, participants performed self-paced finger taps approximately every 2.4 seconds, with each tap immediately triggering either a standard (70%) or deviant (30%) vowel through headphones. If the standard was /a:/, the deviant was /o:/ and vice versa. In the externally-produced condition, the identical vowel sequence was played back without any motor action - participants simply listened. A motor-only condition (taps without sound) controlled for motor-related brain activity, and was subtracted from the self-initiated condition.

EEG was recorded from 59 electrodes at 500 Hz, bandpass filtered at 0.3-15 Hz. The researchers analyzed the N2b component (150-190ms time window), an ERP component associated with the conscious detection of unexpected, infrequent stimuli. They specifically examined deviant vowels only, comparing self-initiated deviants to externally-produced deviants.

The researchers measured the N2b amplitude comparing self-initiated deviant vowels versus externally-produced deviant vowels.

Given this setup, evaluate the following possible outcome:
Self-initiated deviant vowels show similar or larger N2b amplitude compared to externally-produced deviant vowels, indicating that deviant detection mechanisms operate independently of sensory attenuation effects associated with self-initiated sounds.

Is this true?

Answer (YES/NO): YES